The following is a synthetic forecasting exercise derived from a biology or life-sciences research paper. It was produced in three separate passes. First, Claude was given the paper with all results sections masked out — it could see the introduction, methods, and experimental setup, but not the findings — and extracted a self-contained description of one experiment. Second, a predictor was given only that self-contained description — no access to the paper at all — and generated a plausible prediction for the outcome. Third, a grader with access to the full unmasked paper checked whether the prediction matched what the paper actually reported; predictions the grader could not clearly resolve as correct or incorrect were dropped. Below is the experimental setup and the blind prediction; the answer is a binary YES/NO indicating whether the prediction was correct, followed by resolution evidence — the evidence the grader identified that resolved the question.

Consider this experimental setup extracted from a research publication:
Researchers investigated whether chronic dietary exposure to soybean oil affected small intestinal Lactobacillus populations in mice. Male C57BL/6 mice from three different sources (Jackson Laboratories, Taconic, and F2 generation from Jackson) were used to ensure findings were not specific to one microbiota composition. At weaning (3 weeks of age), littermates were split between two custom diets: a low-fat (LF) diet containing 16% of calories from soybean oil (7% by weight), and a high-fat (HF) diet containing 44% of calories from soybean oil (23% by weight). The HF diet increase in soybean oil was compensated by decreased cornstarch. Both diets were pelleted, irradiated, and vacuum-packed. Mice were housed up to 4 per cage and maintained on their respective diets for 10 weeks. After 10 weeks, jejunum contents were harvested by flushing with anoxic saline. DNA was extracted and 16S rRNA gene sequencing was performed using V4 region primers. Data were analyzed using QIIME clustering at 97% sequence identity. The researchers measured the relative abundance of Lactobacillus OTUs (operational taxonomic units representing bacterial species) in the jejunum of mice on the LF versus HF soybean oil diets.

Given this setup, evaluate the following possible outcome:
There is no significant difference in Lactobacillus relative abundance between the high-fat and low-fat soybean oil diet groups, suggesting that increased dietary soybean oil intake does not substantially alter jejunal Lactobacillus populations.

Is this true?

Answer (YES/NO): YES